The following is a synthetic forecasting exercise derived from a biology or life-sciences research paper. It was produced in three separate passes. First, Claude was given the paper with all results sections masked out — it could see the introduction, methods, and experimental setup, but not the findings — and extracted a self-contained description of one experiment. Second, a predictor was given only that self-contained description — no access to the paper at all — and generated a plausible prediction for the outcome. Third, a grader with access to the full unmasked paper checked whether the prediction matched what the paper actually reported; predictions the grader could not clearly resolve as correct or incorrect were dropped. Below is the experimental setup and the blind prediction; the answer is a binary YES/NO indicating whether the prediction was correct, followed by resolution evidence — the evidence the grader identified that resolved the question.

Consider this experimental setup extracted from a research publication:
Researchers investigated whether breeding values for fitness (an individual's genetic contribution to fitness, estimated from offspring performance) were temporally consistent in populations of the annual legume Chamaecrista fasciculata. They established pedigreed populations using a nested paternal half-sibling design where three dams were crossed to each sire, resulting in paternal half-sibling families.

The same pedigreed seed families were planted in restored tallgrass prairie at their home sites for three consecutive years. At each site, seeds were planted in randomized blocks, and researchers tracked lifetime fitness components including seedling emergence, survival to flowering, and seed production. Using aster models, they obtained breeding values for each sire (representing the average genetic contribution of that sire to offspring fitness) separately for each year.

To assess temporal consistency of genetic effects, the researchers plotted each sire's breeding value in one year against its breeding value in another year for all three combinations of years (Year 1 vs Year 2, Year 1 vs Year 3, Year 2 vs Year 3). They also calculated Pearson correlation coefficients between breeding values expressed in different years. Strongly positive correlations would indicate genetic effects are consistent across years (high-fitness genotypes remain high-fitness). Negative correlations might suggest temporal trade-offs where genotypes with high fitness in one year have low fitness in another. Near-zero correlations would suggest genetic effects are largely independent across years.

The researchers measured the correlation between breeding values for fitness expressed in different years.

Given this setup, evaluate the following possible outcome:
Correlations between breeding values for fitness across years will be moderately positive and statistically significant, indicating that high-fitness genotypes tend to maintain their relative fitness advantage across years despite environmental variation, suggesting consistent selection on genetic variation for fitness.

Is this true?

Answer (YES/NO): NO